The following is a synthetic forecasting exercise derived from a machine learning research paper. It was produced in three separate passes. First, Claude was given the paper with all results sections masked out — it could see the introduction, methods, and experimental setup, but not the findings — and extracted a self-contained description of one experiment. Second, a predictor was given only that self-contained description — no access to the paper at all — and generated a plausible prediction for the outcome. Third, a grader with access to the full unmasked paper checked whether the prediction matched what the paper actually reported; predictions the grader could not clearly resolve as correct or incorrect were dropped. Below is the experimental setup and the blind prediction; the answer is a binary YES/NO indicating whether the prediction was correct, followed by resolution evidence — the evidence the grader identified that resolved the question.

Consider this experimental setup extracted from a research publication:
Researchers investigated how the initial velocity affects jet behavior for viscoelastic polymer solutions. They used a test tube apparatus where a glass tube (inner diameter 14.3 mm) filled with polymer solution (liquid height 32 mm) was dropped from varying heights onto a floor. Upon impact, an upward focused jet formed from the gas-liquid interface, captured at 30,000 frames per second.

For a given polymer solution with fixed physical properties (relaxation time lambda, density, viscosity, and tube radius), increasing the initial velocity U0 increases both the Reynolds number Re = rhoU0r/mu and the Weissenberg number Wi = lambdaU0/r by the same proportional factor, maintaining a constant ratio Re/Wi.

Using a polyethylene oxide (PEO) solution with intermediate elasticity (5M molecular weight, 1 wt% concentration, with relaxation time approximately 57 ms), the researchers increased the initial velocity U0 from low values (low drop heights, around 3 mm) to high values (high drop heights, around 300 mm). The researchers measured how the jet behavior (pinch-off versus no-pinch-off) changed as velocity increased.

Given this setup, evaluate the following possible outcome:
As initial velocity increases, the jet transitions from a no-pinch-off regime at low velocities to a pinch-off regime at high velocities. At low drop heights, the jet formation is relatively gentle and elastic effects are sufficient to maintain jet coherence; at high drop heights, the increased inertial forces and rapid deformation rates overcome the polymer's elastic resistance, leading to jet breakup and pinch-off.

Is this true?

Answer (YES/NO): NO